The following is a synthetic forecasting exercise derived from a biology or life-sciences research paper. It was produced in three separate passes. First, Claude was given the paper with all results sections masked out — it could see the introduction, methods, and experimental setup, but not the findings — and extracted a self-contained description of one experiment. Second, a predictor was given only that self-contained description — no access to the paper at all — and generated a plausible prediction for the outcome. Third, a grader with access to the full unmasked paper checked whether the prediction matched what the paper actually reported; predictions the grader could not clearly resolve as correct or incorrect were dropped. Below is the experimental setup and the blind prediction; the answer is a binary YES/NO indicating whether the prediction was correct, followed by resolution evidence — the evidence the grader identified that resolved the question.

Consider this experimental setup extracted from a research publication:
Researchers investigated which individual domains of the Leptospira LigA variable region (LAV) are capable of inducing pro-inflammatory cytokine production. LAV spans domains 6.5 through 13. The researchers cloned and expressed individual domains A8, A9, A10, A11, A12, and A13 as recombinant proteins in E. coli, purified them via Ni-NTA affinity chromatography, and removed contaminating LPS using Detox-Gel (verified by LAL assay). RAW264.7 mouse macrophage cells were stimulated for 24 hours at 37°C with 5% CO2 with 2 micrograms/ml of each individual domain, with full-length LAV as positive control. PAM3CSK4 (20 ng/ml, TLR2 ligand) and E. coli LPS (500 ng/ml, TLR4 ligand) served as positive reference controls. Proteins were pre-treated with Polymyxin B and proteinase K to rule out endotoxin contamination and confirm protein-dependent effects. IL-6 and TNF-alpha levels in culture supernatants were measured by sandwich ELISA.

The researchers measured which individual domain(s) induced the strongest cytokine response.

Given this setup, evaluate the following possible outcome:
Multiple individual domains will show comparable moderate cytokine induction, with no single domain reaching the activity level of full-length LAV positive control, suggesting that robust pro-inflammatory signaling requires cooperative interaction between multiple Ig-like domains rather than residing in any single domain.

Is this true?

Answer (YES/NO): NO